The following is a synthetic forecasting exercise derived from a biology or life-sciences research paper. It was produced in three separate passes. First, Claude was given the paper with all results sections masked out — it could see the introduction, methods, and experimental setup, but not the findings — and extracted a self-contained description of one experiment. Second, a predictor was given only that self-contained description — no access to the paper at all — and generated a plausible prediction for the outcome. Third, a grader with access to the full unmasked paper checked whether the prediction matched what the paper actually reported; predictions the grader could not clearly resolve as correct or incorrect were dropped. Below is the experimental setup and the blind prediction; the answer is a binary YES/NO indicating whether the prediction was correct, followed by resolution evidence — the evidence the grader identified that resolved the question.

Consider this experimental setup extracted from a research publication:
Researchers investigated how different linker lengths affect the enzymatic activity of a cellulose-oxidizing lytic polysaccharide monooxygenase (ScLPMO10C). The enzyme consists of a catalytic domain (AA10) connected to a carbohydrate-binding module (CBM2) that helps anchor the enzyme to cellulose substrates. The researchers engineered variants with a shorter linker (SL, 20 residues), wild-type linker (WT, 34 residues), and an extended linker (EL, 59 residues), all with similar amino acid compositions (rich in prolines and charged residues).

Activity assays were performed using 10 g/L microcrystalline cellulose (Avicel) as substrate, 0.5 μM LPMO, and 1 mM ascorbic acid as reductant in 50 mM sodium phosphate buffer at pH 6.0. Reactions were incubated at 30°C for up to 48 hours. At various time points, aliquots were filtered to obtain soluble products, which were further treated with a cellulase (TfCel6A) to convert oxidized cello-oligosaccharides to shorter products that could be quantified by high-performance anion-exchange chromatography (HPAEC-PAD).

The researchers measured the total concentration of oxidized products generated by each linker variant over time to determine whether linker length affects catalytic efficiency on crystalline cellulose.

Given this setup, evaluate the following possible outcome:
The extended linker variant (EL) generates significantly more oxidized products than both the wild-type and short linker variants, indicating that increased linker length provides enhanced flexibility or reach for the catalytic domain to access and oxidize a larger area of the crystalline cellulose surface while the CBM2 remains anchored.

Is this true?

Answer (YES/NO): NO